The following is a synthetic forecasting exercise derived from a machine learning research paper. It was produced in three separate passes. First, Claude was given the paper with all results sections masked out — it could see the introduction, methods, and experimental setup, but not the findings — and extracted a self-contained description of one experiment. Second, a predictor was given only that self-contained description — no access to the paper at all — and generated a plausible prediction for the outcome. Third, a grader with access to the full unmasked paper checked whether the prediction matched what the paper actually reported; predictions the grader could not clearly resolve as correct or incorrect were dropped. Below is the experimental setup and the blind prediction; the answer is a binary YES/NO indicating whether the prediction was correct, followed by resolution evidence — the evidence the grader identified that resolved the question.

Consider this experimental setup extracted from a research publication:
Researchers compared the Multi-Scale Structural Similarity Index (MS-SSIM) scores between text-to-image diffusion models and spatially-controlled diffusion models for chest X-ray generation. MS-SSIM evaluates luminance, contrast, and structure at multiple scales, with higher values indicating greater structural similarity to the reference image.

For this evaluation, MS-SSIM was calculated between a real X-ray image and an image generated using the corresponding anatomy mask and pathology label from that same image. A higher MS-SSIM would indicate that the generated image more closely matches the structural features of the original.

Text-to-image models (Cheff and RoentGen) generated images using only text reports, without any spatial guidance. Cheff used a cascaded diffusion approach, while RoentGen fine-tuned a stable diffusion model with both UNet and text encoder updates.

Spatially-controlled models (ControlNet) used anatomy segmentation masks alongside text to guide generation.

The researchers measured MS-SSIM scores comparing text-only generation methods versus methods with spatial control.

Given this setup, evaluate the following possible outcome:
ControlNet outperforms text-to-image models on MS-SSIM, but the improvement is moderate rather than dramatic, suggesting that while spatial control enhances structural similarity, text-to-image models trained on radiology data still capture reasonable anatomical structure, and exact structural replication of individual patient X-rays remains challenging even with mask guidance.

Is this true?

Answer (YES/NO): NO